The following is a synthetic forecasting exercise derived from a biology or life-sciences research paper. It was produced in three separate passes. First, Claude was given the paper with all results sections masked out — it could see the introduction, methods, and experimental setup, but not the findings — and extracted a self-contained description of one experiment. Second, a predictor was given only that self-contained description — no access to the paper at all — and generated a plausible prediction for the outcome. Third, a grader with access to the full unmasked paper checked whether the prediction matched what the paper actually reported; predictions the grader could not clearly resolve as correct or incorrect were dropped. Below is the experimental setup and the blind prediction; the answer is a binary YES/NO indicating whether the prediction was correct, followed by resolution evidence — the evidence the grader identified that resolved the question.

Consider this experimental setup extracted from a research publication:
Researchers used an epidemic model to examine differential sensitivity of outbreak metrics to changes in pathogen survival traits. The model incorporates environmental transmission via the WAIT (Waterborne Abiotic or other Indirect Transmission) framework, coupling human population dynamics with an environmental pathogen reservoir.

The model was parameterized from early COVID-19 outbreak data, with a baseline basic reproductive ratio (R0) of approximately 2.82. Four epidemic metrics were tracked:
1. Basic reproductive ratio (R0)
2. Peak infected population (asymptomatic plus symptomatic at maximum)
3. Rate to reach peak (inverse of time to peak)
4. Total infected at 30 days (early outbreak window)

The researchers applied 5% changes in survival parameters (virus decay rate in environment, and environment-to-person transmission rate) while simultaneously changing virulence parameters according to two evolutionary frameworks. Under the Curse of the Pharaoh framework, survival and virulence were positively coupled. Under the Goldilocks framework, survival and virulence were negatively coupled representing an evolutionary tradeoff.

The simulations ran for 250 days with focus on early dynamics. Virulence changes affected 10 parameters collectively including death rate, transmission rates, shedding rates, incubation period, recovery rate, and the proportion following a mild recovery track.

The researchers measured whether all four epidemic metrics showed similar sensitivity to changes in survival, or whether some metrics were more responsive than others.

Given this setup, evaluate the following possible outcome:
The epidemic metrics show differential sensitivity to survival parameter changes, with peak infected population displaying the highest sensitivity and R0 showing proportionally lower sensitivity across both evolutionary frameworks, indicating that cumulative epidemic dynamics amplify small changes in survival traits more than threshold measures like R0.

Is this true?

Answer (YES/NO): NO